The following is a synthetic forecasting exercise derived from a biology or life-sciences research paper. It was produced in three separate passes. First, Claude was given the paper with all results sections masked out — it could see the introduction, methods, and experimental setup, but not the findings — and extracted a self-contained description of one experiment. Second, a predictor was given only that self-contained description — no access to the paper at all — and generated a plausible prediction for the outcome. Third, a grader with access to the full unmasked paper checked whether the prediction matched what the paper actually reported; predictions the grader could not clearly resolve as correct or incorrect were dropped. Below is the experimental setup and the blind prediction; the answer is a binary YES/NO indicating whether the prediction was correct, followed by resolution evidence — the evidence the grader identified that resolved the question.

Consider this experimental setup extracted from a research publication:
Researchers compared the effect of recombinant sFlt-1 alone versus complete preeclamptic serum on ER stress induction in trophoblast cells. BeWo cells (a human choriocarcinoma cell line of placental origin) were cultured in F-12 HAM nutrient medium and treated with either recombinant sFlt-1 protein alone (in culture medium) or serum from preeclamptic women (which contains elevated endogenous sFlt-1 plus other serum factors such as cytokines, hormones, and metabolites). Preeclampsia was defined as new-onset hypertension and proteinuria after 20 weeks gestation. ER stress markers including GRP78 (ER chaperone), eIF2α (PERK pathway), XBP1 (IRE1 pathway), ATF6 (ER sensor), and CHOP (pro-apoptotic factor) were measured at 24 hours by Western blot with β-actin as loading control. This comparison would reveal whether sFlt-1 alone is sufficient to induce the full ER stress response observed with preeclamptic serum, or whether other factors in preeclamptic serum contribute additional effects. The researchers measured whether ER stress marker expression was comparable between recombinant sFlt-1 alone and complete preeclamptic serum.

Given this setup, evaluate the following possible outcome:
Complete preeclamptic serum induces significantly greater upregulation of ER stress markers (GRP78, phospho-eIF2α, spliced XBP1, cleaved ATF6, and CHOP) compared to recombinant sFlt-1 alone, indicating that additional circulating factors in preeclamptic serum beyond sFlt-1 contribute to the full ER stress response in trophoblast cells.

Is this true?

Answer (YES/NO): YES